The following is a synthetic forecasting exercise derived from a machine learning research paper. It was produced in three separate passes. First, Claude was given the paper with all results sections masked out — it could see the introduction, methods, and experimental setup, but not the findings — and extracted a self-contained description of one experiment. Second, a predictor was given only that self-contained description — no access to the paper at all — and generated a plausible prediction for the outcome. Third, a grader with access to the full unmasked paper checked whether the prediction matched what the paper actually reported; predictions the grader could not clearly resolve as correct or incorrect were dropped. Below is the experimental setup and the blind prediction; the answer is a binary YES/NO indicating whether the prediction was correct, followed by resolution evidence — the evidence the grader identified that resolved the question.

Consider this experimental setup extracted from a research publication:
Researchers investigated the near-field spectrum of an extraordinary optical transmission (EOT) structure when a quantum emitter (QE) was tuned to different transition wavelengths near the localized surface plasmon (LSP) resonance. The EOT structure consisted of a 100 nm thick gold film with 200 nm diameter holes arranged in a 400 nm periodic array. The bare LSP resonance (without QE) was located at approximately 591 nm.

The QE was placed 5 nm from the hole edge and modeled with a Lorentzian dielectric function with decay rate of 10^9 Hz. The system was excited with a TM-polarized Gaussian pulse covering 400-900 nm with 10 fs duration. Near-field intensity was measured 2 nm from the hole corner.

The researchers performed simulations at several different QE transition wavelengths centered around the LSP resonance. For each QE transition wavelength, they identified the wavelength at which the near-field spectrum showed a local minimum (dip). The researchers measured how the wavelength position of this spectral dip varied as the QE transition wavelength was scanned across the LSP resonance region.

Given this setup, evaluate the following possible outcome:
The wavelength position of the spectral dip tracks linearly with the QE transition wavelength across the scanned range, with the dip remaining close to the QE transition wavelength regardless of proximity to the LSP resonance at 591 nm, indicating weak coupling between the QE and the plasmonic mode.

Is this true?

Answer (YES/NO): NO